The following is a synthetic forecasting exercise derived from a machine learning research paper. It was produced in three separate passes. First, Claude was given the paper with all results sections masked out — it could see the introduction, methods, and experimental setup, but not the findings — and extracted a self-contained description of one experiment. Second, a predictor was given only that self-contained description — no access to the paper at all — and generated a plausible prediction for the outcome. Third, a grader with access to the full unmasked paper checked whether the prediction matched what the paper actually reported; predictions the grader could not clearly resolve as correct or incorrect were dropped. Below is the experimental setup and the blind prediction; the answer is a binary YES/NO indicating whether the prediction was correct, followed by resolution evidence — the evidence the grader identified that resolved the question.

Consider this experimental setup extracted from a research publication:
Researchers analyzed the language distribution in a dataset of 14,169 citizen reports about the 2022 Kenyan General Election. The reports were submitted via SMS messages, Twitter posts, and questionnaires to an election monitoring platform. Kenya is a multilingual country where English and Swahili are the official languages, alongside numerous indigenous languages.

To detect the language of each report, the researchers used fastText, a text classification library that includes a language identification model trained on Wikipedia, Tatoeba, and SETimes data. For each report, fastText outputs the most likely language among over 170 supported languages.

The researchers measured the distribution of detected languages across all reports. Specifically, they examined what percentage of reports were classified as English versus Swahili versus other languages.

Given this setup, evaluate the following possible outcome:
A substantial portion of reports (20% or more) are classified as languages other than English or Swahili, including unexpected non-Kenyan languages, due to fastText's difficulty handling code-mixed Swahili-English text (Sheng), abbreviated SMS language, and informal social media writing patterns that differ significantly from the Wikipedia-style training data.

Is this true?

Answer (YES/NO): NO